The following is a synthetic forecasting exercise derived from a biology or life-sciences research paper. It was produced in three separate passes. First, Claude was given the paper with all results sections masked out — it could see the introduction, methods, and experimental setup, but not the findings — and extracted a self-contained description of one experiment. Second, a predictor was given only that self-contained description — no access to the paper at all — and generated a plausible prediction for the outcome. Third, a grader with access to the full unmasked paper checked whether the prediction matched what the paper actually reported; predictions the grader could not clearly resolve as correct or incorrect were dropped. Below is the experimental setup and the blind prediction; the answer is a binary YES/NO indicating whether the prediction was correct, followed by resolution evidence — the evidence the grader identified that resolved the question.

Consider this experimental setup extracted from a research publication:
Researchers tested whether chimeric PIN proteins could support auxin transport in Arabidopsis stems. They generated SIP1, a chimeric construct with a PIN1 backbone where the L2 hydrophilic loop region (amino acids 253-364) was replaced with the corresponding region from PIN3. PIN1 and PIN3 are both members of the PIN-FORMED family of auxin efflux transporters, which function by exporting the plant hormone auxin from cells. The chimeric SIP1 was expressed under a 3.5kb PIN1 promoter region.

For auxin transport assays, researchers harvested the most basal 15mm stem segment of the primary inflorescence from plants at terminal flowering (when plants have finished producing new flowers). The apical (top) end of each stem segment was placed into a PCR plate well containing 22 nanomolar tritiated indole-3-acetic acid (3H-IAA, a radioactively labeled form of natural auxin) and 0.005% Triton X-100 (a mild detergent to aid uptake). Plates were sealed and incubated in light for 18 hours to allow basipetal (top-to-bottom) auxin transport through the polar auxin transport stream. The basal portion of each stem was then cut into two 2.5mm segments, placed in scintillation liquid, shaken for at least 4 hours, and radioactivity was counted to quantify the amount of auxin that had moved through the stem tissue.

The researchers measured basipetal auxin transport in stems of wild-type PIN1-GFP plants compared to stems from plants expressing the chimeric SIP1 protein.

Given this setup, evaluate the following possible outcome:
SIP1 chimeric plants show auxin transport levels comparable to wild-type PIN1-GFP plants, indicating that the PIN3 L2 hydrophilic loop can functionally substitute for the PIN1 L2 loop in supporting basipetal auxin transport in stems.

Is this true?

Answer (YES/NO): NO